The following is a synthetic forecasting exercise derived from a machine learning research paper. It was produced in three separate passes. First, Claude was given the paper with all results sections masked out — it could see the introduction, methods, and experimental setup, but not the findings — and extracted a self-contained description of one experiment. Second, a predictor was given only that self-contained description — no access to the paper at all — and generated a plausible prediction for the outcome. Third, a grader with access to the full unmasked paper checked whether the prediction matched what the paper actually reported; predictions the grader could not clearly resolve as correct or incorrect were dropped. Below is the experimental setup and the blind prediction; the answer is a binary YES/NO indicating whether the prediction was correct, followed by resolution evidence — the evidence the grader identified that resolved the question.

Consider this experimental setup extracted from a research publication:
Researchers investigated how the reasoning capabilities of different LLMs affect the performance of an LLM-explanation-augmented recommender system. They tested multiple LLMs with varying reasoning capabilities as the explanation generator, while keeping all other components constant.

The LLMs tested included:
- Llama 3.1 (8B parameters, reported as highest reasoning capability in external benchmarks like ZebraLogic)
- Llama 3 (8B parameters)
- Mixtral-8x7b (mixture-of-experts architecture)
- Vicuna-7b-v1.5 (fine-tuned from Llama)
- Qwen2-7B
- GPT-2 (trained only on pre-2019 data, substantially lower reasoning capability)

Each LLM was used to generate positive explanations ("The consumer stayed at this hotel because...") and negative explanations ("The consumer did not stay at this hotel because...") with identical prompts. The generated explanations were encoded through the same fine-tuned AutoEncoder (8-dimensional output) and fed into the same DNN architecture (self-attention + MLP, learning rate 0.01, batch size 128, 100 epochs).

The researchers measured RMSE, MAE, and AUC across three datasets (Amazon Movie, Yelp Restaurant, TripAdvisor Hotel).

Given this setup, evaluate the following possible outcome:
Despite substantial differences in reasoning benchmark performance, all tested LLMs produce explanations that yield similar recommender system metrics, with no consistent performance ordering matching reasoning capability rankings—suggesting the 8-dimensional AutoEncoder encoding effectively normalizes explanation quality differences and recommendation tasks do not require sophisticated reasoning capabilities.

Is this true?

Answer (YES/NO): NO